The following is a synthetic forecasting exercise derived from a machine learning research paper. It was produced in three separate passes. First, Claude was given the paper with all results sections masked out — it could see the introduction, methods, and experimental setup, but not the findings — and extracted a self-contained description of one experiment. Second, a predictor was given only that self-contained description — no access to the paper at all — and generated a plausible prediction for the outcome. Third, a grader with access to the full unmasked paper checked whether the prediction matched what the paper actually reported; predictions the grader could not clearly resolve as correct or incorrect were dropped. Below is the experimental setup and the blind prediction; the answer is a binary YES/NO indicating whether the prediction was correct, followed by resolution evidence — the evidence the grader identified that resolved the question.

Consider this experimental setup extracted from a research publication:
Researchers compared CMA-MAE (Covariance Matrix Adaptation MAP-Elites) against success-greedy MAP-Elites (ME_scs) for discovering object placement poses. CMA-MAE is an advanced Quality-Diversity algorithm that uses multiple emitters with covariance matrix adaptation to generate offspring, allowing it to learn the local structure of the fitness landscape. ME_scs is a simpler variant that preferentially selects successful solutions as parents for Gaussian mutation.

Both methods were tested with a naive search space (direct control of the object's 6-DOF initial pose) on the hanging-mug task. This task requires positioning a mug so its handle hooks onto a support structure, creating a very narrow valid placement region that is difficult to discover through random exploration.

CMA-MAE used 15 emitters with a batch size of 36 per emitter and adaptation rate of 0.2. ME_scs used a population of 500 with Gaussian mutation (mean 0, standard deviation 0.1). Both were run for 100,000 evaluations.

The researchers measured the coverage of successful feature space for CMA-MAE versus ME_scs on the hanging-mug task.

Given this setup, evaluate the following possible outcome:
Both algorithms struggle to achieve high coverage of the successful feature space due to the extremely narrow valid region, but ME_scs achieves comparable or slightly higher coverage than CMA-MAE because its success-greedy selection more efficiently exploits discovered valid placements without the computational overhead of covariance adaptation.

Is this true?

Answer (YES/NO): NO